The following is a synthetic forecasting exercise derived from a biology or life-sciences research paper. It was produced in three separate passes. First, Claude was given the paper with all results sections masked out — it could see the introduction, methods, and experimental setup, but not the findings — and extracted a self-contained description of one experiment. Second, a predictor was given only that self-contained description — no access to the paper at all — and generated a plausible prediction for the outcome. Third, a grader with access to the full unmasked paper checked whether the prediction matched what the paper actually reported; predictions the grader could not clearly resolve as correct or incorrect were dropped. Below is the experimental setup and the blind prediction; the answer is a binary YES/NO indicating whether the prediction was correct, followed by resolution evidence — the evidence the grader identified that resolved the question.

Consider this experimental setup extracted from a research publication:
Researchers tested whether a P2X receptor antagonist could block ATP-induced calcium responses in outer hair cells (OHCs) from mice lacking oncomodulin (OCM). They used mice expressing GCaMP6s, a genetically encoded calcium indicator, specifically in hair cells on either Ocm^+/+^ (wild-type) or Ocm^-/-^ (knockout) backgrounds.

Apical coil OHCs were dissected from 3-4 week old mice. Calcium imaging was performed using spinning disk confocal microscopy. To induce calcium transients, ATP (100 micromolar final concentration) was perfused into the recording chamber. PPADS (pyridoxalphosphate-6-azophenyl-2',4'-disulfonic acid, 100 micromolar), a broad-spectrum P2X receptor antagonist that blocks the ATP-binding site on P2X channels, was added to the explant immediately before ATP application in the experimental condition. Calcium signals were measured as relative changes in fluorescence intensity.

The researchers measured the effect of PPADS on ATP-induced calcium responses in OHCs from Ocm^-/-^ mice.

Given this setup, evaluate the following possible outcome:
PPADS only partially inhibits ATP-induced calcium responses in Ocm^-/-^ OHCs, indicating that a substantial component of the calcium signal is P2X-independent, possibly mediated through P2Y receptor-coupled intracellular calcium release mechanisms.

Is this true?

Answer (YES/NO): NO